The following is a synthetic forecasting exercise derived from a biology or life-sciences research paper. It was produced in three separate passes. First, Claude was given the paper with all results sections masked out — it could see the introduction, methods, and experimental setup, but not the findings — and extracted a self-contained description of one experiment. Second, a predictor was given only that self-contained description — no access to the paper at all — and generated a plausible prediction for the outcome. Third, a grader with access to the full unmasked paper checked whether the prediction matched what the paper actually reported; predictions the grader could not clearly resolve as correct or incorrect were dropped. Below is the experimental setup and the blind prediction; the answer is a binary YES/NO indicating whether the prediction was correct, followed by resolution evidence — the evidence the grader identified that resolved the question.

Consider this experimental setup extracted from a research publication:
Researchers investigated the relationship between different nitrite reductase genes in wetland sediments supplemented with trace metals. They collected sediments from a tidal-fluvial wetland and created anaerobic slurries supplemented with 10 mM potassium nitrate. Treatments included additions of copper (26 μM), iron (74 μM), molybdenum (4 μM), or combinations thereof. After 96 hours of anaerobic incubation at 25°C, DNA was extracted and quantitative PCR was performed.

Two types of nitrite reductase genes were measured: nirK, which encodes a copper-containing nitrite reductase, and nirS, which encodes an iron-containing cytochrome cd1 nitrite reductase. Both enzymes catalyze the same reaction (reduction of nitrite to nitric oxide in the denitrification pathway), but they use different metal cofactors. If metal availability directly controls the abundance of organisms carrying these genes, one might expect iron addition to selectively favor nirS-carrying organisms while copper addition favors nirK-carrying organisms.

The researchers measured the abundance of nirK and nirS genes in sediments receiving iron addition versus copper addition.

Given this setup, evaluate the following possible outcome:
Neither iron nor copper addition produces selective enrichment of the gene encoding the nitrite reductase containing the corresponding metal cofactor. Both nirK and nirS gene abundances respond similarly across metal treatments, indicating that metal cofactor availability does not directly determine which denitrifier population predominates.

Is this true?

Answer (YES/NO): NO